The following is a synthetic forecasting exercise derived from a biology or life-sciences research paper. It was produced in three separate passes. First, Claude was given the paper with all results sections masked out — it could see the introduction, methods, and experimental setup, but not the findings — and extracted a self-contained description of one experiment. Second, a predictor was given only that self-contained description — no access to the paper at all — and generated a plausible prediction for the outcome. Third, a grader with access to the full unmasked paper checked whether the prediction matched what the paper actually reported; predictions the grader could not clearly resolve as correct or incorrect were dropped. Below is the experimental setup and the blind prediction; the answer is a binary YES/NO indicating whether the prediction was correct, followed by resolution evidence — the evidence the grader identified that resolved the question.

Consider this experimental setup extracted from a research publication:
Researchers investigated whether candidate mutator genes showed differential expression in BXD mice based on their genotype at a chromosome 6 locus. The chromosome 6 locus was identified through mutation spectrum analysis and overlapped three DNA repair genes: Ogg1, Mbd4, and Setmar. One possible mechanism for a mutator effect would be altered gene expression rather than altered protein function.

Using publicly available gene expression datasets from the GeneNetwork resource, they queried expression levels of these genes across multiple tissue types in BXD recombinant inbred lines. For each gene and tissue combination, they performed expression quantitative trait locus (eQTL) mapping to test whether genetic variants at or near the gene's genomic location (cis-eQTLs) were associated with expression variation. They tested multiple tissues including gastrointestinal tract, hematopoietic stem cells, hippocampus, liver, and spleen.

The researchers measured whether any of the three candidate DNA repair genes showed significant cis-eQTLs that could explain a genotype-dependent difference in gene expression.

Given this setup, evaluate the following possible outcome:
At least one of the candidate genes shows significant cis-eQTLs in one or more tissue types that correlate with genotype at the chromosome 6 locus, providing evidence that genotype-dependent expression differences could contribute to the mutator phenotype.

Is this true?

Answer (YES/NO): YES